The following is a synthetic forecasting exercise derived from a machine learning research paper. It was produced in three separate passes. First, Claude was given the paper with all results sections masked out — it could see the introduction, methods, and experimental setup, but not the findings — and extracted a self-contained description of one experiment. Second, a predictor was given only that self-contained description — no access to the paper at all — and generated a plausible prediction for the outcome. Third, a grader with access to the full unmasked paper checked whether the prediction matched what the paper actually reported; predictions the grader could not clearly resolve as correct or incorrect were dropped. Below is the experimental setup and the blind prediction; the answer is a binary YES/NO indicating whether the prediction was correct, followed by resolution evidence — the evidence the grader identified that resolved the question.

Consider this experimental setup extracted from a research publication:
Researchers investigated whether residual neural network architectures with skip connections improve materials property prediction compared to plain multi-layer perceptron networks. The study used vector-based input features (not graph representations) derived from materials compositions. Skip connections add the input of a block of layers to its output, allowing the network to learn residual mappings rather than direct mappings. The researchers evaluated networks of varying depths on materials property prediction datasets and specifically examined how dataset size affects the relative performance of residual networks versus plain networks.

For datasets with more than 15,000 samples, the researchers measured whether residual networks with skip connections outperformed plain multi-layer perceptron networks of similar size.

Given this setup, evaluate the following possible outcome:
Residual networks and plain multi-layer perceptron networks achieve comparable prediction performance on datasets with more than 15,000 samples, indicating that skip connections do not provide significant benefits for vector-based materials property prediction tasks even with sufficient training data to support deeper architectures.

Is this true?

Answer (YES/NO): NO